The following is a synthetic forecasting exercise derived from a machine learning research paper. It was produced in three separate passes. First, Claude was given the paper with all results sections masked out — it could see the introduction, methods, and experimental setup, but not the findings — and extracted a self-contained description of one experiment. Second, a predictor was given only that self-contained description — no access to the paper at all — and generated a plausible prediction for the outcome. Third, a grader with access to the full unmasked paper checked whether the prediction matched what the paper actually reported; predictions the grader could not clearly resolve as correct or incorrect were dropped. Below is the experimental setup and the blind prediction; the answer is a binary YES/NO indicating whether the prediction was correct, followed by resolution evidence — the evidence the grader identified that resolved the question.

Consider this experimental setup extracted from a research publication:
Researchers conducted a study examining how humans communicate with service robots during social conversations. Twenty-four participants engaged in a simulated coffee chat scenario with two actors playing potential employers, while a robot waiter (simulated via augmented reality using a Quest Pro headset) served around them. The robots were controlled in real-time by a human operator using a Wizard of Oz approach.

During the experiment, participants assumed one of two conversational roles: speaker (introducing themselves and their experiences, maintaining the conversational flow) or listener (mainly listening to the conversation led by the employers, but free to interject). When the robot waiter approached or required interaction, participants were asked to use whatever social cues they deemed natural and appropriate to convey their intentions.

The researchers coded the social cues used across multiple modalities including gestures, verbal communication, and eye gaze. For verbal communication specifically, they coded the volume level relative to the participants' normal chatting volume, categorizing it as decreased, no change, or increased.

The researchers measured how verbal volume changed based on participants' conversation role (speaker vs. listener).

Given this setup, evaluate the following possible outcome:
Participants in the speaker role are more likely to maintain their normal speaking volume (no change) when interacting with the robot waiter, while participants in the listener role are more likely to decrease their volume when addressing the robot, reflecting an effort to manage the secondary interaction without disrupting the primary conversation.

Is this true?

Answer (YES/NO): NO